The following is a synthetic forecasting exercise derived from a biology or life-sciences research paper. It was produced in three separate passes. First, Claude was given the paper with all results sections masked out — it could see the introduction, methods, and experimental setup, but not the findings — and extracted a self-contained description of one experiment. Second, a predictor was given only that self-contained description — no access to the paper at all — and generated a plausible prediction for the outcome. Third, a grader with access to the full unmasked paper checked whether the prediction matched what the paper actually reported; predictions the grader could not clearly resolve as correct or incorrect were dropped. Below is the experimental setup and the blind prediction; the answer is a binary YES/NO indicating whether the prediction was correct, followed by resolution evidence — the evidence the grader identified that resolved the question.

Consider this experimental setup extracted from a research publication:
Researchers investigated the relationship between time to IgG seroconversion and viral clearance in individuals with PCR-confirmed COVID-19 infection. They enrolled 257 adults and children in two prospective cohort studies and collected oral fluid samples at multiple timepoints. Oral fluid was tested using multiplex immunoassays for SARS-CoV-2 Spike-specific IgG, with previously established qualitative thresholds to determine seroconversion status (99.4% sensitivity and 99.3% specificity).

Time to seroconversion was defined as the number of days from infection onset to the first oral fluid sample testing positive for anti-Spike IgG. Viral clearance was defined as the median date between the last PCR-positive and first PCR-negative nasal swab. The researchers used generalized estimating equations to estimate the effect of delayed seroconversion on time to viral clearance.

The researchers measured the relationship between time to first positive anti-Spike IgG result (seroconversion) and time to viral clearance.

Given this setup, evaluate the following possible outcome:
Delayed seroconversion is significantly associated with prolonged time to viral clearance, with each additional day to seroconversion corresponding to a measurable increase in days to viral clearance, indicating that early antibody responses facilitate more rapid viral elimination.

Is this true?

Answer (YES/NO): YES